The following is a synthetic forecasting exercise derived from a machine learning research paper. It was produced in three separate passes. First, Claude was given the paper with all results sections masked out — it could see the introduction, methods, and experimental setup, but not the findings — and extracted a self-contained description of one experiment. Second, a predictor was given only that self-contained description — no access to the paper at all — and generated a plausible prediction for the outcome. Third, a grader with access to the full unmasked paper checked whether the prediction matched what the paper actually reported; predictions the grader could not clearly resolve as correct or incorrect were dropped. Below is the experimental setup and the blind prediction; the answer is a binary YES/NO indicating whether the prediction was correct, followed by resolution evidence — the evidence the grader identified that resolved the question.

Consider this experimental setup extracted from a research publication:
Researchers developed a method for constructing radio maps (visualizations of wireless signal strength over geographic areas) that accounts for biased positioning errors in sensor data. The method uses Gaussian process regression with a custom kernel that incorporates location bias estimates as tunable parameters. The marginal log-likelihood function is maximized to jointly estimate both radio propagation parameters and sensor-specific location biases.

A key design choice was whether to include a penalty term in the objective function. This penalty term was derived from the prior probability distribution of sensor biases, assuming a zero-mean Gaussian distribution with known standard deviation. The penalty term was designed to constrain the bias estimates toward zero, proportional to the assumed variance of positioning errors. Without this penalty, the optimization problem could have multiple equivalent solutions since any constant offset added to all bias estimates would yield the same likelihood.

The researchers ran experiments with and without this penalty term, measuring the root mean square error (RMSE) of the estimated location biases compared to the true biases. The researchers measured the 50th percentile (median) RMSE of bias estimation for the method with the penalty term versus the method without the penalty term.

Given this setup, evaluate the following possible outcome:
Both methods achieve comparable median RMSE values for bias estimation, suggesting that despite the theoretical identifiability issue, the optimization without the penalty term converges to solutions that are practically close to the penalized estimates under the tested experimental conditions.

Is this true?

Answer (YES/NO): NO